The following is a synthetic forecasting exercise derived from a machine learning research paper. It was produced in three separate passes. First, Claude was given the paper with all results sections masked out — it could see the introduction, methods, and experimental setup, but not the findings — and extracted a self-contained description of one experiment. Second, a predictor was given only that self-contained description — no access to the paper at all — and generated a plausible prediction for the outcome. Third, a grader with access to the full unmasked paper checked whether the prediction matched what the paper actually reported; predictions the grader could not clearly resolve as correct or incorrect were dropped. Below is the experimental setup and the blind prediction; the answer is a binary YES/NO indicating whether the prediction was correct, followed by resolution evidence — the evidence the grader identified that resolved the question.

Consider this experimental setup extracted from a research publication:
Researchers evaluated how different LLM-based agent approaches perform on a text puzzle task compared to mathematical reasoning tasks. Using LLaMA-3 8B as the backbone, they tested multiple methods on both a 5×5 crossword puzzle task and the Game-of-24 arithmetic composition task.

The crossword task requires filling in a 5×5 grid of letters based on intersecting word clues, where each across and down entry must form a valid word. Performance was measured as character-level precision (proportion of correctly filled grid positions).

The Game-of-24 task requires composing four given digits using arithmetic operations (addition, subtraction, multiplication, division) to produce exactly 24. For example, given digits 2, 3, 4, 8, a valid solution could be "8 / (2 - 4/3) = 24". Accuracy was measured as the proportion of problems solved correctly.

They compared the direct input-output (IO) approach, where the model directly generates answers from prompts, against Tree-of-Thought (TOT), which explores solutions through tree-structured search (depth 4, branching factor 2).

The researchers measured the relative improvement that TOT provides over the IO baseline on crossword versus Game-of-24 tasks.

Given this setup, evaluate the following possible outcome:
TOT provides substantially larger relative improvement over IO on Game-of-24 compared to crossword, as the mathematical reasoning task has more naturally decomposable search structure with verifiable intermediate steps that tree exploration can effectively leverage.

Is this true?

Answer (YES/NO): NO